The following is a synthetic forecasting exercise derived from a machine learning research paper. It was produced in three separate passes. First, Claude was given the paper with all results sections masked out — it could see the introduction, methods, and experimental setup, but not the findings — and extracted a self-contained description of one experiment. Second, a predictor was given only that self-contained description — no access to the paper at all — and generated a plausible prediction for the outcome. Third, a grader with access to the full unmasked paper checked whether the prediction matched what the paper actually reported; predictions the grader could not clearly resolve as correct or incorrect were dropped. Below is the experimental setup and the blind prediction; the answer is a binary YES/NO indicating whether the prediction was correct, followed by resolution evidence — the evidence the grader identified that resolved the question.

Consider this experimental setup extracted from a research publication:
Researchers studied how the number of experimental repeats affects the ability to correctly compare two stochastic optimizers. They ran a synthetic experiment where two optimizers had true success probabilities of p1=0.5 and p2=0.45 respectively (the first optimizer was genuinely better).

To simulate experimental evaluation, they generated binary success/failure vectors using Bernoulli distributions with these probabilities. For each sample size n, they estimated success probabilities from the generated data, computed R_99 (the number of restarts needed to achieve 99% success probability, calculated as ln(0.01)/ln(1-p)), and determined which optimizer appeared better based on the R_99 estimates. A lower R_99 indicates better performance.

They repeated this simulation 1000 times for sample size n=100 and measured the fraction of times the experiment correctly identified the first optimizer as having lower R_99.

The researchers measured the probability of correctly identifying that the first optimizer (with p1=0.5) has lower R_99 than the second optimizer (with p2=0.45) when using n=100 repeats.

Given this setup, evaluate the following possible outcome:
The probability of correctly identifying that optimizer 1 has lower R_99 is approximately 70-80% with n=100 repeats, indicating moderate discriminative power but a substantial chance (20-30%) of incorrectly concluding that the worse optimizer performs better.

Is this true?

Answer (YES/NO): YES